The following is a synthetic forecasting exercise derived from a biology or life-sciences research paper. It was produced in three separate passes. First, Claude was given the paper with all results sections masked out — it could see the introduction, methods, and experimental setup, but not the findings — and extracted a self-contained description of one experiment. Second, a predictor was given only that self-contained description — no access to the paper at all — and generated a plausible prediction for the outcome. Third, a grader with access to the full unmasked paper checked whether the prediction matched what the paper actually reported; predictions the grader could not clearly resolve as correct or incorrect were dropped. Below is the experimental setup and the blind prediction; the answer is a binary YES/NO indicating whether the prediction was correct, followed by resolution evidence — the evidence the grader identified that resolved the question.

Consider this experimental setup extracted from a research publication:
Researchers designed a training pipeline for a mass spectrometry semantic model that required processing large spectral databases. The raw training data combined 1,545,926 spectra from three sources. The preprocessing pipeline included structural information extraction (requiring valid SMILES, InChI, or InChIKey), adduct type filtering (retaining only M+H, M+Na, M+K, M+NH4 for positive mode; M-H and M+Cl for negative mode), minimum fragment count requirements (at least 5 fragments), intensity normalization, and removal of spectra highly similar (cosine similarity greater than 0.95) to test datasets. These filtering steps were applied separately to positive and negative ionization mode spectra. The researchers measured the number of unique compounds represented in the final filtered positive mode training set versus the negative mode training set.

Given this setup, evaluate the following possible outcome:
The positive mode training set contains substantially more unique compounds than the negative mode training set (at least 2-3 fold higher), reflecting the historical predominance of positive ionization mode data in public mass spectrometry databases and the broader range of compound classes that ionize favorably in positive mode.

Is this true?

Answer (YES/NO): YES